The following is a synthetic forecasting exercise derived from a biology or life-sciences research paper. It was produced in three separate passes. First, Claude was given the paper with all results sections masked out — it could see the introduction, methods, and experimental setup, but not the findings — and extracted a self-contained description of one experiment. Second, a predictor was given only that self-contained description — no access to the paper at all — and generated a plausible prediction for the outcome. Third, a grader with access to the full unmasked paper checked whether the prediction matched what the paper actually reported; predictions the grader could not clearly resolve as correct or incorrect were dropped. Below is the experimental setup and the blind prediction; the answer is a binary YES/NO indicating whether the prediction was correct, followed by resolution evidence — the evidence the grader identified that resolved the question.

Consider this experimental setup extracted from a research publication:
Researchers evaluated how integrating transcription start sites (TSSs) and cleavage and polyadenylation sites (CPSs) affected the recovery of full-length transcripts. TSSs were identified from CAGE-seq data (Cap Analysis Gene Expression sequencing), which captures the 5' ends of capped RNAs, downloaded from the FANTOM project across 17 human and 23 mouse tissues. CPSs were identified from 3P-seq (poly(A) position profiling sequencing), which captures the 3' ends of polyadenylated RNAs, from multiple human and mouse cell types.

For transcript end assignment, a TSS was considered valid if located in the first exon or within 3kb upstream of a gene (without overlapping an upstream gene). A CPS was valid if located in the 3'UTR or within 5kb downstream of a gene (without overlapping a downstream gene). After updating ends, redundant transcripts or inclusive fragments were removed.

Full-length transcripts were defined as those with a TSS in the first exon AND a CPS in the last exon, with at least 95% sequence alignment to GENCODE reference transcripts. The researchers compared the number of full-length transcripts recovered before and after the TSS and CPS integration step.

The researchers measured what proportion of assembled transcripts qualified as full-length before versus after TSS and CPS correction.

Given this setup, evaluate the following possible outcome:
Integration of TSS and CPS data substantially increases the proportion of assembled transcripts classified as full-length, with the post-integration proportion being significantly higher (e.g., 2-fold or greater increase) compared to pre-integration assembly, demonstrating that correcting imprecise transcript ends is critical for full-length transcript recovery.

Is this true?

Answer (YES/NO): NO